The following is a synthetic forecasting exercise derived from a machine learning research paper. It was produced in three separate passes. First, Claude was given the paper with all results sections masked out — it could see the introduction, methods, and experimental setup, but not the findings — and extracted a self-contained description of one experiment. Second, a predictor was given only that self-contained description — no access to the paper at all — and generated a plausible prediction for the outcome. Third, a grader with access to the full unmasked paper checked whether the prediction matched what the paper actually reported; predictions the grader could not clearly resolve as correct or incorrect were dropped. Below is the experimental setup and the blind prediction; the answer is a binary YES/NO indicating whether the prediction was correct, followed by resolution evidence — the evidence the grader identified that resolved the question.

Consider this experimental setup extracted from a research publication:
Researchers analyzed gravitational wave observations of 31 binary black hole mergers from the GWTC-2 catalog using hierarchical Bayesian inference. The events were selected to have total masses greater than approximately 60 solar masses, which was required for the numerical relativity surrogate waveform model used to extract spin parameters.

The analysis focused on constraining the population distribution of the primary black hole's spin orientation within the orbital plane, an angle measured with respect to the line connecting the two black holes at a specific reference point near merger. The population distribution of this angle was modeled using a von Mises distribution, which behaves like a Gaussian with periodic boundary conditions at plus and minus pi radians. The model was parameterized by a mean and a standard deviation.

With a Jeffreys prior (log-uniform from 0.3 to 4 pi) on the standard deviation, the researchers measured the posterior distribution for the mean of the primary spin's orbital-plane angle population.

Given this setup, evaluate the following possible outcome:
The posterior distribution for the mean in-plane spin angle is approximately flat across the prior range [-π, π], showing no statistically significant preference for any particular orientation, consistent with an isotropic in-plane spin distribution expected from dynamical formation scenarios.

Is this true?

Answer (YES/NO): NO